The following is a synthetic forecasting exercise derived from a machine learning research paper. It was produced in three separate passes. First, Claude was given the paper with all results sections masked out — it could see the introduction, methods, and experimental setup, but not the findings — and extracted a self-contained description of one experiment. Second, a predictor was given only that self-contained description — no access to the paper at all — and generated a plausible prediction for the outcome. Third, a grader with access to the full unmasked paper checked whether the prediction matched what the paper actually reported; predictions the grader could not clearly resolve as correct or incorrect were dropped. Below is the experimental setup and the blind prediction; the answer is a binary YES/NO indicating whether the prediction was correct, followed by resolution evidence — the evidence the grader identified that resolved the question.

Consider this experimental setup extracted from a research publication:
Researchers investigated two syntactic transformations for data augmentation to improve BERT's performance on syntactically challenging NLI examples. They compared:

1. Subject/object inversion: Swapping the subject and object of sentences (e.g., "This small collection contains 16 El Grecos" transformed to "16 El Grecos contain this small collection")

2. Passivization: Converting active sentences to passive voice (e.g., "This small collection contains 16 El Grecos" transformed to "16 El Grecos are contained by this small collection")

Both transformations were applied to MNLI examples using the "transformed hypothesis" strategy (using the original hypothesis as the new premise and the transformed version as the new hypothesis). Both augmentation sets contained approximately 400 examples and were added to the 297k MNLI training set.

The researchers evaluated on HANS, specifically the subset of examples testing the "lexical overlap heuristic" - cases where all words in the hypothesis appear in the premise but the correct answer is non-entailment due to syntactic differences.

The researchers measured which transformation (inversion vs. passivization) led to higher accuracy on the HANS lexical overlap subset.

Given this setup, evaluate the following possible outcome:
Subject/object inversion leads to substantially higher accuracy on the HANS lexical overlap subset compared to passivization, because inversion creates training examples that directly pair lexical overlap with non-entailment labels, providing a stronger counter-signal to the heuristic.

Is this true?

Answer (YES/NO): YES